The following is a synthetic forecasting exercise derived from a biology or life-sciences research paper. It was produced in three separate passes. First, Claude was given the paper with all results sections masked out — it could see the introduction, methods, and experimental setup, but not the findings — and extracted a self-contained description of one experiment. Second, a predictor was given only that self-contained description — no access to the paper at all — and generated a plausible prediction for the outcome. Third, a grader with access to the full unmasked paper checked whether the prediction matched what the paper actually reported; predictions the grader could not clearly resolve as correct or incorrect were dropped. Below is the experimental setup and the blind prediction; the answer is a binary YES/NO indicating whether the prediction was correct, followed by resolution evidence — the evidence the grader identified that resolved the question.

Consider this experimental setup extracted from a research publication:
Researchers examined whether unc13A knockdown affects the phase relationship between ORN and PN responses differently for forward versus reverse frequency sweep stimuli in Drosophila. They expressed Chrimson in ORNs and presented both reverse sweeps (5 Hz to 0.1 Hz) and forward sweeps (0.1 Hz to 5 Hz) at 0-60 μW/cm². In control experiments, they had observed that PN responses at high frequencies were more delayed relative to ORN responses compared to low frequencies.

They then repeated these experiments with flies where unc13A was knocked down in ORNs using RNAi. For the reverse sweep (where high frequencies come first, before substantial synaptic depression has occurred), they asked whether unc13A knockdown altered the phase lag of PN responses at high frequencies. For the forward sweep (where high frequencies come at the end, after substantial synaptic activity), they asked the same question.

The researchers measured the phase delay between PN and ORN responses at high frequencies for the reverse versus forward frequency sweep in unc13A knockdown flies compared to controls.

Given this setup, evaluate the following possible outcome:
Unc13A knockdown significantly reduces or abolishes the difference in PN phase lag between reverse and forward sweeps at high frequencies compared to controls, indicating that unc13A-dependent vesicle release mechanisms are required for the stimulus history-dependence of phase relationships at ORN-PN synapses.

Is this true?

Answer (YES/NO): NO